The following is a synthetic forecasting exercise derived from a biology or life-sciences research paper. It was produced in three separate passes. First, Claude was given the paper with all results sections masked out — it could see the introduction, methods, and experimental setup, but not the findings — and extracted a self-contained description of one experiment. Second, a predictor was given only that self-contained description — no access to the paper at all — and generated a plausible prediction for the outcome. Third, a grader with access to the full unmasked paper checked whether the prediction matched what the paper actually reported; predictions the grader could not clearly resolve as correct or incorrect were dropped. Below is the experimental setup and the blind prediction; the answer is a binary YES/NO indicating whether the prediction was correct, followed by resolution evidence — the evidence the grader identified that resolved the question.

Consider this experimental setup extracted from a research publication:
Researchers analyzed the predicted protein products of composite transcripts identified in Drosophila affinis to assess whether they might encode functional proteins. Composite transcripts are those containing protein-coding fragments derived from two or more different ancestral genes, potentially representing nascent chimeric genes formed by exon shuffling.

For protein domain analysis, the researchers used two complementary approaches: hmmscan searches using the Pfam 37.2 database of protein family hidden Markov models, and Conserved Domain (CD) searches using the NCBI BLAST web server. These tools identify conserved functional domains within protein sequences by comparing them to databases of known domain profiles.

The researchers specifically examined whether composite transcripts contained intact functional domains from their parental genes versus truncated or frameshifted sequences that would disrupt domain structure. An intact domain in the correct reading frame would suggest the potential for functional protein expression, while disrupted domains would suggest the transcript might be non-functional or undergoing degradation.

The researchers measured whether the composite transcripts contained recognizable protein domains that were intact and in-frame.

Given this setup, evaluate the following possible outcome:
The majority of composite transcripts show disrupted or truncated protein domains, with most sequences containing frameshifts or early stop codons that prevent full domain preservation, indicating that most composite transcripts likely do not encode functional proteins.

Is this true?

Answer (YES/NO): YES